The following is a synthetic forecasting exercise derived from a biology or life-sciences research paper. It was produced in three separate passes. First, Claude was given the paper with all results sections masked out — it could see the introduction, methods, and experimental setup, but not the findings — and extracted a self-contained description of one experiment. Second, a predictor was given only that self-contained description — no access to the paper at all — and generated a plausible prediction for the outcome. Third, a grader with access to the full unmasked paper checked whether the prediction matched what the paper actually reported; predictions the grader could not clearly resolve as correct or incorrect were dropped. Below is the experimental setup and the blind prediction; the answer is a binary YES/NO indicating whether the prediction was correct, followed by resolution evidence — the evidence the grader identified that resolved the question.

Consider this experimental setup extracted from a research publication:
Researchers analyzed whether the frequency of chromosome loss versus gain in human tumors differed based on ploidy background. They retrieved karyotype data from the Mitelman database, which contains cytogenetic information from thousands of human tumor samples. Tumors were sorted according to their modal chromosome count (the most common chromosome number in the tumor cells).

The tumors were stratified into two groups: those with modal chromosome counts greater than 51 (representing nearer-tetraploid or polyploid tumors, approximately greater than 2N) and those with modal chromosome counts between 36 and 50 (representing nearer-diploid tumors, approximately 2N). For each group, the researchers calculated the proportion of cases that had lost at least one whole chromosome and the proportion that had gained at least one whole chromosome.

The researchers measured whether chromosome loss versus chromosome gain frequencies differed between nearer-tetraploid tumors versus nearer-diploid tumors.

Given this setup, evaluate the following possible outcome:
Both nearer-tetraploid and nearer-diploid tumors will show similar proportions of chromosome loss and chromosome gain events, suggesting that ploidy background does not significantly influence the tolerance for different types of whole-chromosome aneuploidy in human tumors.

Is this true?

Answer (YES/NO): NO